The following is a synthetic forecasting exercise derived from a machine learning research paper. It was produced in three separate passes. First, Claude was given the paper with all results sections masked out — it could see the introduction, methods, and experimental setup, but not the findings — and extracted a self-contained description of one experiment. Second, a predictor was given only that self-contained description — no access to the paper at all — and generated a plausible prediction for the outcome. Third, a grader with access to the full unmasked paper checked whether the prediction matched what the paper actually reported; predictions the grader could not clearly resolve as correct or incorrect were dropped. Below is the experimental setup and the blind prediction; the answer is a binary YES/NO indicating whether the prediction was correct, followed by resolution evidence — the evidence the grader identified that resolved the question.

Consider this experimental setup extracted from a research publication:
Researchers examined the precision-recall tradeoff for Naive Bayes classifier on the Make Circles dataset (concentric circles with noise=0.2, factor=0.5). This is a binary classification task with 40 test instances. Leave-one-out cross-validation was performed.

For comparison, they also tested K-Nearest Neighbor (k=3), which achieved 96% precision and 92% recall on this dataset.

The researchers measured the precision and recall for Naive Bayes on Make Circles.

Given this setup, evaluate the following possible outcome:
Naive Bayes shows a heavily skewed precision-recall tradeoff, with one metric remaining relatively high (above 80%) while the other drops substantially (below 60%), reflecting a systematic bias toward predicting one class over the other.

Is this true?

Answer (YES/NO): YES